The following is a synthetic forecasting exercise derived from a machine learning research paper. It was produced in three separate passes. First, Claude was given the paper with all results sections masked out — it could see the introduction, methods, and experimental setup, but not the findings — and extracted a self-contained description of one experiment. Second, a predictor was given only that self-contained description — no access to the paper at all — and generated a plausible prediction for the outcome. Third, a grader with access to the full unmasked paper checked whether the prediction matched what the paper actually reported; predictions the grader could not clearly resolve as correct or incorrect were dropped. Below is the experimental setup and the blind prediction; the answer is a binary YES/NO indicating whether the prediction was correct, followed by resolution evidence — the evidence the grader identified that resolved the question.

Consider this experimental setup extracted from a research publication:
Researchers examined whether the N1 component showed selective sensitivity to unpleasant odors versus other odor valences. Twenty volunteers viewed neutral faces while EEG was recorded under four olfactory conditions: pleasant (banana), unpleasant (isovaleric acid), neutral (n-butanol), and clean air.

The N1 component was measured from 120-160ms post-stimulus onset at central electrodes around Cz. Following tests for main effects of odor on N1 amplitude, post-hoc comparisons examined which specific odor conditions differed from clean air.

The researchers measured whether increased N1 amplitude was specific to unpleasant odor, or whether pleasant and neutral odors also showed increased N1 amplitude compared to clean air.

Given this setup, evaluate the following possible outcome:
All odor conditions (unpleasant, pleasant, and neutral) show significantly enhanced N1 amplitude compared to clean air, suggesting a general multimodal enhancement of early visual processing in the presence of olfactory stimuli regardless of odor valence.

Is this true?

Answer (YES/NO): NO